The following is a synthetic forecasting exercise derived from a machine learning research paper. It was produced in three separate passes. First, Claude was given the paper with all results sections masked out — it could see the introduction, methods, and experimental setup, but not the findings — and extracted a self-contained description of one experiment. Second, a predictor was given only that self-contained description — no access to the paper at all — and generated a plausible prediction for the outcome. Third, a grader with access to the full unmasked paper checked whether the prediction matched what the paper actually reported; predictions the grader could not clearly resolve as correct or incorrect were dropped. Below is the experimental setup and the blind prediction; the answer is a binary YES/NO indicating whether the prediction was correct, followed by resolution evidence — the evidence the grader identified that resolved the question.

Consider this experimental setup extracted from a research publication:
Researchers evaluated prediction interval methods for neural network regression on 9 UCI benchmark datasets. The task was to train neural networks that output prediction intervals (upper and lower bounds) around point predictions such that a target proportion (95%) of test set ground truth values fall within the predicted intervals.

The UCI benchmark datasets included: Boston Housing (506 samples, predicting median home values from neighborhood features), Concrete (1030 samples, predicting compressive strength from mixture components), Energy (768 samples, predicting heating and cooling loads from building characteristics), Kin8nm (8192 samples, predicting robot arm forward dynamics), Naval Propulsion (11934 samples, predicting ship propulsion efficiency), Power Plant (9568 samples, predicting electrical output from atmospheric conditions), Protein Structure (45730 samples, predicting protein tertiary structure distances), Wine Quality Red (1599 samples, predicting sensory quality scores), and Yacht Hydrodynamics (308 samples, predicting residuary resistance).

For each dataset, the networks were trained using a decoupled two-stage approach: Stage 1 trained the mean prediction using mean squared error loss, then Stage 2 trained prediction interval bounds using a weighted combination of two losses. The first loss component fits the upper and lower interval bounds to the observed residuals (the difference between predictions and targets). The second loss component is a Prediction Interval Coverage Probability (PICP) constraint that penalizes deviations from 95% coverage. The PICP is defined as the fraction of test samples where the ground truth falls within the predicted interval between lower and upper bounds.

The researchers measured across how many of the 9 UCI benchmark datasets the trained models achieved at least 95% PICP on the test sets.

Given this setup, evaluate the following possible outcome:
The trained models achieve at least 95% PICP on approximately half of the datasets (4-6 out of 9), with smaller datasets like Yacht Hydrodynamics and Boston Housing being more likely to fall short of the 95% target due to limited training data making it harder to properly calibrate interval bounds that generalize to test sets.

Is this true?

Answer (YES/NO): NO